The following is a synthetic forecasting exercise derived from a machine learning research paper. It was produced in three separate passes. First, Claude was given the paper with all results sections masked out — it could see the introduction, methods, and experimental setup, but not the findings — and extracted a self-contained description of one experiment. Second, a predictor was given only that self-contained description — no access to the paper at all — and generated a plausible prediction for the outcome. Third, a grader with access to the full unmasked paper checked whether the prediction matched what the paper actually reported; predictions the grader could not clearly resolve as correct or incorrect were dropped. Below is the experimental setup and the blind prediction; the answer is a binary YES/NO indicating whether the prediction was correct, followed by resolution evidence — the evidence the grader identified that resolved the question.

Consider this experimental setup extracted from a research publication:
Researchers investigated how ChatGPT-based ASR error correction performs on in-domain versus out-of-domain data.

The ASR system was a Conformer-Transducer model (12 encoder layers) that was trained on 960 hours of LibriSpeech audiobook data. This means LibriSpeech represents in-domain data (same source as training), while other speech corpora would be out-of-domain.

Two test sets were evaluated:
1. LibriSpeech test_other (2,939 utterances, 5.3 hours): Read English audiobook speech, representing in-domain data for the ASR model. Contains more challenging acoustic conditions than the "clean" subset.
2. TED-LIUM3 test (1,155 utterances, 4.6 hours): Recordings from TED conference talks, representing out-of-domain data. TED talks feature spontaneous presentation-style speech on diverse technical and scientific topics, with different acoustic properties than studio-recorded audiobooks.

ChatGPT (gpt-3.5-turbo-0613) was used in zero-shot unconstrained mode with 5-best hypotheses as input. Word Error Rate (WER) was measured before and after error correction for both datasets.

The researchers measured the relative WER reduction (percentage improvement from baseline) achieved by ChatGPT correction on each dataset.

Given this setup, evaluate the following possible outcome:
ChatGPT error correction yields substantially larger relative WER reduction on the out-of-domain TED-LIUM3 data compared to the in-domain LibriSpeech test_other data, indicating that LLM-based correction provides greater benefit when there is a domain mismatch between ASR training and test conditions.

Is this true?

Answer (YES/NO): YES